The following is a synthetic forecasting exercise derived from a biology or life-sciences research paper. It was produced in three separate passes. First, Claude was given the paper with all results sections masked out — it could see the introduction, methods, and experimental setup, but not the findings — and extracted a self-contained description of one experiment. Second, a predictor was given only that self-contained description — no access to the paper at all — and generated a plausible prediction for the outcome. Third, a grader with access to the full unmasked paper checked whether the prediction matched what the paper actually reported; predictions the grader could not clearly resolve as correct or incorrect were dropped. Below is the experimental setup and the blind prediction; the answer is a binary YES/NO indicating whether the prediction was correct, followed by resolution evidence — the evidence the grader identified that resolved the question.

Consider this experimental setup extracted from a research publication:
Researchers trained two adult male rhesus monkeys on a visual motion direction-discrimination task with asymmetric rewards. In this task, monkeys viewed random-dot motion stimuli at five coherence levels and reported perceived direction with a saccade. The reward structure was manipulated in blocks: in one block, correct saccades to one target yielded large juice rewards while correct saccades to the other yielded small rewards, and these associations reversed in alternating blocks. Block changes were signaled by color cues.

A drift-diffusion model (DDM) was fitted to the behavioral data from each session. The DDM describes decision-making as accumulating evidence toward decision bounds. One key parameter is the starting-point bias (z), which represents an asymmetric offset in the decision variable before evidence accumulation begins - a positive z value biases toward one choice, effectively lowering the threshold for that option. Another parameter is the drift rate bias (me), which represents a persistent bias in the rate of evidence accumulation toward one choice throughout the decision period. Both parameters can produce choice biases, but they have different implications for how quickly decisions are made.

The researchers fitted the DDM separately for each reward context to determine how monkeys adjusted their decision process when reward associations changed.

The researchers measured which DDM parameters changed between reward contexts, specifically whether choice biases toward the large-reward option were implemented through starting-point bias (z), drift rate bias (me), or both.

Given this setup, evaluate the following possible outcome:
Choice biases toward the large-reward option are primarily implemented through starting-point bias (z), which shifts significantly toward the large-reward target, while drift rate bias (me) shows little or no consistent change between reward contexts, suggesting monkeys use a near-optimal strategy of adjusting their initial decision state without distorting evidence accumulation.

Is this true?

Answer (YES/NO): NO